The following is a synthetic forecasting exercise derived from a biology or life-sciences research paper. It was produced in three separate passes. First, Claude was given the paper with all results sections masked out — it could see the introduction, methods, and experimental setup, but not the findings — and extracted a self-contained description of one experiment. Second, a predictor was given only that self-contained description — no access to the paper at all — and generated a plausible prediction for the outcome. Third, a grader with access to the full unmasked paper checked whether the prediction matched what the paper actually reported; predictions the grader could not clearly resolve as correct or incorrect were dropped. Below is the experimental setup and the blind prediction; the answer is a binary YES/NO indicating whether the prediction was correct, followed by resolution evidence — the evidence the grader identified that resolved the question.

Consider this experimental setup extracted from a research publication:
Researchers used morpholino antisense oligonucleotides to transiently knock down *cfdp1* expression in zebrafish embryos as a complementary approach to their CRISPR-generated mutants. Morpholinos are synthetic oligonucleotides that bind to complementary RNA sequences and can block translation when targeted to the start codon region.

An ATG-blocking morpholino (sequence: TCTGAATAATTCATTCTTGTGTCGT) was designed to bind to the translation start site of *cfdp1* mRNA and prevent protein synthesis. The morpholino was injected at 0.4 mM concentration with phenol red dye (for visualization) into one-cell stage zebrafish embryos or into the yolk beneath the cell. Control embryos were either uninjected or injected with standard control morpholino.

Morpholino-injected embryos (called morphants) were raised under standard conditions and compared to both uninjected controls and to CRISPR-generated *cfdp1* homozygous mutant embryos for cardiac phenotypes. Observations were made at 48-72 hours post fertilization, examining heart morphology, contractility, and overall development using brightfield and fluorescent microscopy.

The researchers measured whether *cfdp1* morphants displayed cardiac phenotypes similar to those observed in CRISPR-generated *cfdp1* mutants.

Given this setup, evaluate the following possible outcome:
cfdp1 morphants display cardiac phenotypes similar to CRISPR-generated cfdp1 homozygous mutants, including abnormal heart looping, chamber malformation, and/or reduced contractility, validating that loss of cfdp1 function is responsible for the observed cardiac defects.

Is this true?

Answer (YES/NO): NO